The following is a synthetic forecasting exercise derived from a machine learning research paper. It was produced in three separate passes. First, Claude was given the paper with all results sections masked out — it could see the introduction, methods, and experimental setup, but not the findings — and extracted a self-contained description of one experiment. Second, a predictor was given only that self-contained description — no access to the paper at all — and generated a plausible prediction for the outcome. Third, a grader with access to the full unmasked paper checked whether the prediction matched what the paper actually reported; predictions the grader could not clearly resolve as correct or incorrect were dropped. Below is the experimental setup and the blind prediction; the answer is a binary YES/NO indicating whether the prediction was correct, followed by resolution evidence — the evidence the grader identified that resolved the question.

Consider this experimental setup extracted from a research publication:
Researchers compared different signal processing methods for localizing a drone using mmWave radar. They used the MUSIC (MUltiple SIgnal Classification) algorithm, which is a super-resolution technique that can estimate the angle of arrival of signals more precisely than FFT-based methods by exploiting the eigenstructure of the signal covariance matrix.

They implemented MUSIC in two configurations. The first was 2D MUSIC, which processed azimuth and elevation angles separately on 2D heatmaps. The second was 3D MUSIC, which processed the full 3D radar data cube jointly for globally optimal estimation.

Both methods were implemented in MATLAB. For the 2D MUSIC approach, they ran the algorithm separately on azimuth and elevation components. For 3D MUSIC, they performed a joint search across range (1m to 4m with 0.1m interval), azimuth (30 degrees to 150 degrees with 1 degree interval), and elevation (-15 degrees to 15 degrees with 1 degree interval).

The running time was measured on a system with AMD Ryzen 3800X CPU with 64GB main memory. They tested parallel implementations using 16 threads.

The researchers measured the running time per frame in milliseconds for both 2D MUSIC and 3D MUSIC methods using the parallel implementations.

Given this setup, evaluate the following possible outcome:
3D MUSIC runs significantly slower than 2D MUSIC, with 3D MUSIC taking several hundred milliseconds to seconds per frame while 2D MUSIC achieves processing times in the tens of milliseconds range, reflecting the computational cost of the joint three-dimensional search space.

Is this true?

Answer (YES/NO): NO